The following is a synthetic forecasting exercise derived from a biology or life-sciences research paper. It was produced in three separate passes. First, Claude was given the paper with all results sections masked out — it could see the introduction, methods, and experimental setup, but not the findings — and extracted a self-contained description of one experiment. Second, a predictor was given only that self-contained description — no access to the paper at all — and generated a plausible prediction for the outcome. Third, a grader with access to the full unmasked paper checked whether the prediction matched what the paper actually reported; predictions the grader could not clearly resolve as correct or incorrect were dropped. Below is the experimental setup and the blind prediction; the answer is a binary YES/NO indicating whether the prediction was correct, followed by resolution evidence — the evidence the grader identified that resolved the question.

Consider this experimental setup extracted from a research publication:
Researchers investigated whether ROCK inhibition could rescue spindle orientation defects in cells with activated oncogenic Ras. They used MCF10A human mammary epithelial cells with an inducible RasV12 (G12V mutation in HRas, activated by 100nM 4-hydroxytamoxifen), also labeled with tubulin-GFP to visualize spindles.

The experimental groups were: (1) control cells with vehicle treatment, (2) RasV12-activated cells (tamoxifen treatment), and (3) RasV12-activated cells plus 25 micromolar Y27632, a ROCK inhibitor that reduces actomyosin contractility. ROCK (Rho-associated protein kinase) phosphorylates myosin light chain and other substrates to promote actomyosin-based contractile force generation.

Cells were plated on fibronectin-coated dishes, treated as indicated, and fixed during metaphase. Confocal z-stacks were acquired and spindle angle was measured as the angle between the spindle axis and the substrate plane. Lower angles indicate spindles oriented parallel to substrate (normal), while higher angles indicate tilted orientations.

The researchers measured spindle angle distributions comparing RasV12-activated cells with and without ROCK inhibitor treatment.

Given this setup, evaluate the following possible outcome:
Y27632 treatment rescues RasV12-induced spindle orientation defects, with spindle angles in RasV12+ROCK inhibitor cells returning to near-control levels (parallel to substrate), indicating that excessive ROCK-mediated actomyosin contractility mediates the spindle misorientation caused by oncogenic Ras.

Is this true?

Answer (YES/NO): YES